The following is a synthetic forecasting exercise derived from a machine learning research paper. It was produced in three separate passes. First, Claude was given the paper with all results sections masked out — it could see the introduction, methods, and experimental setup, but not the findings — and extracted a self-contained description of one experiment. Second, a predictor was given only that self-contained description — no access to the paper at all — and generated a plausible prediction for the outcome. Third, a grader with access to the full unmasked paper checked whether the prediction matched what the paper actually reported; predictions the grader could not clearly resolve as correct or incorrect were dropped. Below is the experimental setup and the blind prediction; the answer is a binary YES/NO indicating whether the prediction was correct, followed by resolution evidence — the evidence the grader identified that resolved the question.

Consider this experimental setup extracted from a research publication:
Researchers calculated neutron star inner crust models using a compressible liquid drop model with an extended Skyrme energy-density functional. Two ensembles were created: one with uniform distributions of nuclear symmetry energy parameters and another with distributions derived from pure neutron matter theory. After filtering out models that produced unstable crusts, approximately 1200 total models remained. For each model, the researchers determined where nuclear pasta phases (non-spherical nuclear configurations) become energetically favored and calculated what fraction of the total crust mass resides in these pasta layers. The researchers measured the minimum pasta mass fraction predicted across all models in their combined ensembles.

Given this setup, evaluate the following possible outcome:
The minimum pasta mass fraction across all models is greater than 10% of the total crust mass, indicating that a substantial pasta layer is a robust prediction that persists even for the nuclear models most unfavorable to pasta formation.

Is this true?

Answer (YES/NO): YES